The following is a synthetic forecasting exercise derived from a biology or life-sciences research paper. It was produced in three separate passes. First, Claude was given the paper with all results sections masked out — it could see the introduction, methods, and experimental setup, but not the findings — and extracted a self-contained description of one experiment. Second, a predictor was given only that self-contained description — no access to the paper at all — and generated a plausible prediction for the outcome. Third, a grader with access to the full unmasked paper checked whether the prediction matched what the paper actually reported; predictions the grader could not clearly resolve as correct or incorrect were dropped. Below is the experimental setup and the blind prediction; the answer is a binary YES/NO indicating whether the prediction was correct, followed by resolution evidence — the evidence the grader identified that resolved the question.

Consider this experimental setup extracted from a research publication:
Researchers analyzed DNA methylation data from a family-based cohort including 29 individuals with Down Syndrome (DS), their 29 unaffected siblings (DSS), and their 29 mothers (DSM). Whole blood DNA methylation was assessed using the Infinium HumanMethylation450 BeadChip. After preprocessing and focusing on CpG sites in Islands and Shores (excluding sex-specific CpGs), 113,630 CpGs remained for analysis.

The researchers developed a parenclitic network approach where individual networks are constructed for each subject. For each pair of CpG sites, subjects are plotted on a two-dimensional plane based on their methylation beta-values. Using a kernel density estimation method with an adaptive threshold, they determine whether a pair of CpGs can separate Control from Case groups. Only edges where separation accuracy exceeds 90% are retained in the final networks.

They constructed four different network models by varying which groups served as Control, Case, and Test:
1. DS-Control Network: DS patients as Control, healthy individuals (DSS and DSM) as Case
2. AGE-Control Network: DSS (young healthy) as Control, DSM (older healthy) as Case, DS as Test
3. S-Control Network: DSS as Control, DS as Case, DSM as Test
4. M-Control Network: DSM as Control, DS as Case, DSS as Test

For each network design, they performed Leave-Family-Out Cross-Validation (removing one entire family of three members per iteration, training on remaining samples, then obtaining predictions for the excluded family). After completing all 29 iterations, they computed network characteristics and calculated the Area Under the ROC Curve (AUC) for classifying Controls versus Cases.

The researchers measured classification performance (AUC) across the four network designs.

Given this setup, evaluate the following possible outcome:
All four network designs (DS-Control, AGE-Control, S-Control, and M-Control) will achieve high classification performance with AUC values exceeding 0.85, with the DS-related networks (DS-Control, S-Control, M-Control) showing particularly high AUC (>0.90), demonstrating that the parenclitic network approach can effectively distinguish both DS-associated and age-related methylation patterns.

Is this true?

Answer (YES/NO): NO